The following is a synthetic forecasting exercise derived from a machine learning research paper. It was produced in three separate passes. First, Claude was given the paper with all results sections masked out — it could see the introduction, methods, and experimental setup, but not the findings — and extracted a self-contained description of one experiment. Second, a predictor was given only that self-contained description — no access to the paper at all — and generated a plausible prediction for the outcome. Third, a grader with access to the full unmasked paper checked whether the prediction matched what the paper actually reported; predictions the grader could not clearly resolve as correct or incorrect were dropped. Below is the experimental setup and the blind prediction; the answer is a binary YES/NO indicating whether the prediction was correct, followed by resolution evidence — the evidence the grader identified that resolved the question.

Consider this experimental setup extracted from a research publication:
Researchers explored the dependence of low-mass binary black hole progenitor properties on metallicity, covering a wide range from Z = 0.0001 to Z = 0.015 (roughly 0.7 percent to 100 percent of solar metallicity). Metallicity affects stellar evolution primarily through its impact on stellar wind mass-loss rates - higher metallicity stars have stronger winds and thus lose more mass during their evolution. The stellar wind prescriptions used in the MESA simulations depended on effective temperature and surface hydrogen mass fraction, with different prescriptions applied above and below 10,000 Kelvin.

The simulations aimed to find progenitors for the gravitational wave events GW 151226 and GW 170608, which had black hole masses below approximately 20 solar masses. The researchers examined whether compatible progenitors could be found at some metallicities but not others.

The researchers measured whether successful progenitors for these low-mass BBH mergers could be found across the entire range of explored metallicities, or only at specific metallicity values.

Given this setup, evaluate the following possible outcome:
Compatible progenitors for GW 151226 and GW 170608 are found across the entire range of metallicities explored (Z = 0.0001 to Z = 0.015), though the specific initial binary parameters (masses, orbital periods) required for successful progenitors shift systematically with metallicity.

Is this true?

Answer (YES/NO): YES